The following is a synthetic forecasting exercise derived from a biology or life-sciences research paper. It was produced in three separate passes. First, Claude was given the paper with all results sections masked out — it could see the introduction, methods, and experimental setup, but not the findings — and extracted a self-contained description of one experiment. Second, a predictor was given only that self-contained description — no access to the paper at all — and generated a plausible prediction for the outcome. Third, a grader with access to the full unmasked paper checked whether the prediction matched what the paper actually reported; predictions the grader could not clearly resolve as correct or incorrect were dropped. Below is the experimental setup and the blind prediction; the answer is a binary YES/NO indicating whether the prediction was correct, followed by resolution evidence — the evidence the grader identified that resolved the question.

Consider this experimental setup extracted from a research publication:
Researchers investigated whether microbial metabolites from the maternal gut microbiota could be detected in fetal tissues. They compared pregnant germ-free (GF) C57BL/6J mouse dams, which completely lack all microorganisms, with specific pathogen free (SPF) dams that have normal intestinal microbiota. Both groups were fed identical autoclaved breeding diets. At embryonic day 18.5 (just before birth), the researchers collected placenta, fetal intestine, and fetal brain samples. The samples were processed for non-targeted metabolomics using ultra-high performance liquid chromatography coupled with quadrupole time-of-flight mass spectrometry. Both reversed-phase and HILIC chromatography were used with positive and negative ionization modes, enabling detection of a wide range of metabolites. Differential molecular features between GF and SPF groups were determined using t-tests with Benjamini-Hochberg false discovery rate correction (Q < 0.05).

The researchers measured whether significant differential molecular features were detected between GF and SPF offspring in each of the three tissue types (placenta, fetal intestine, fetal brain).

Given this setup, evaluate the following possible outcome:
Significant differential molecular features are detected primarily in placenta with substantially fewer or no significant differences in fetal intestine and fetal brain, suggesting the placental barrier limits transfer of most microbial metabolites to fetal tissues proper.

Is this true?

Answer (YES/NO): NO